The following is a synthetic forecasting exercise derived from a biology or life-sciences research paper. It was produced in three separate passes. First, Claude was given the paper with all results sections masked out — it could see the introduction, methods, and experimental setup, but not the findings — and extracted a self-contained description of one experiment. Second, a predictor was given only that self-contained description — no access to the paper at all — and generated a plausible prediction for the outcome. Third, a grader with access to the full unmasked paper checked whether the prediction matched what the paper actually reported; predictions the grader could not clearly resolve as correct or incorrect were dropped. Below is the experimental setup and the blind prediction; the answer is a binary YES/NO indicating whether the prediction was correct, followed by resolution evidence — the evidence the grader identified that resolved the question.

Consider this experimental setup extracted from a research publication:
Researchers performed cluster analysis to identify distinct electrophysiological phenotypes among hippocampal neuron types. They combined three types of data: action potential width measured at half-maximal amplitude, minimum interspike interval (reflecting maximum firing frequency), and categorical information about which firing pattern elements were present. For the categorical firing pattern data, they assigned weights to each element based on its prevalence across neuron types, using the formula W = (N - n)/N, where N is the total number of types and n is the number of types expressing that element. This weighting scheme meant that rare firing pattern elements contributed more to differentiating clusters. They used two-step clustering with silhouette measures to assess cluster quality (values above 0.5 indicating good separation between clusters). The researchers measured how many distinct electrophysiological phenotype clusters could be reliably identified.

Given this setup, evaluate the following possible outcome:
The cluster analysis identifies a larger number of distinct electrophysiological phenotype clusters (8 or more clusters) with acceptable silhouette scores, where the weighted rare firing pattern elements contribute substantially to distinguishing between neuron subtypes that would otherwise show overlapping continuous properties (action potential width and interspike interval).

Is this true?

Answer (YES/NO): YES